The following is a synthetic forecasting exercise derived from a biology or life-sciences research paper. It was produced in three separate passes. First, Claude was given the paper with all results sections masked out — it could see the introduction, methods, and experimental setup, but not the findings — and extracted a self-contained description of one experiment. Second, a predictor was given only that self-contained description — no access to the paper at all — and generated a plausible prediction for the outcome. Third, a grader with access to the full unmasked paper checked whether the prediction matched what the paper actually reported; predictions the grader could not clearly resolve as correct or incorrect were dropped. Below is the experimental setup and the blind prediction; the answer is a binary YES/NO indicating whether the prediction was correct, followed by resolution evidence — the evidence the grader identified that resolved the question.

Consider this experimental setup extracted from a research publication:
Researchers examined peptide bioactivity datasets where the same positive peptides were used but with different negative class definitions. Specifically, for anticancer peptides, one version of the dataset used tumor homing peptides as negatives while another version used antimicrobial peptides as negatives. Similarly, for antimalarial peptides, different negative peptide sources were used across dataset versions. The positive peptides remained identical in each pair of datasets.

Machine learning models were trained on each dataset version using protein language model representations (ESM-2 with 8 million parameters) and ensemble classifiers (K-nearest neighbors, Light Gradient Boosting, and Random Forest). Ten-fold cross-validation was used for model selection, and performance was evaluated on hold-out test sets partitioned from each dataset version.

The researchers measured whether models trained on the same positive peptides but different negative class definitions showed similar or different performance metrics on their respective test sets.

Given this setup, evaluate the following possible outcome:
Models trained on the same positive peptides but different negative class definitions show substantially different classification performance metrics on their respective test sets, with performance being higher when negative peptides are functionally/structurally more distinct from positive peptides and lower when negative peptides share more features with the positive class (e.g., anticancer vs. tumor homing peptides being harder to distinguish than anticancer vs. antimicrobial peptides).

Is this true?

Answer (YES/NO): NO